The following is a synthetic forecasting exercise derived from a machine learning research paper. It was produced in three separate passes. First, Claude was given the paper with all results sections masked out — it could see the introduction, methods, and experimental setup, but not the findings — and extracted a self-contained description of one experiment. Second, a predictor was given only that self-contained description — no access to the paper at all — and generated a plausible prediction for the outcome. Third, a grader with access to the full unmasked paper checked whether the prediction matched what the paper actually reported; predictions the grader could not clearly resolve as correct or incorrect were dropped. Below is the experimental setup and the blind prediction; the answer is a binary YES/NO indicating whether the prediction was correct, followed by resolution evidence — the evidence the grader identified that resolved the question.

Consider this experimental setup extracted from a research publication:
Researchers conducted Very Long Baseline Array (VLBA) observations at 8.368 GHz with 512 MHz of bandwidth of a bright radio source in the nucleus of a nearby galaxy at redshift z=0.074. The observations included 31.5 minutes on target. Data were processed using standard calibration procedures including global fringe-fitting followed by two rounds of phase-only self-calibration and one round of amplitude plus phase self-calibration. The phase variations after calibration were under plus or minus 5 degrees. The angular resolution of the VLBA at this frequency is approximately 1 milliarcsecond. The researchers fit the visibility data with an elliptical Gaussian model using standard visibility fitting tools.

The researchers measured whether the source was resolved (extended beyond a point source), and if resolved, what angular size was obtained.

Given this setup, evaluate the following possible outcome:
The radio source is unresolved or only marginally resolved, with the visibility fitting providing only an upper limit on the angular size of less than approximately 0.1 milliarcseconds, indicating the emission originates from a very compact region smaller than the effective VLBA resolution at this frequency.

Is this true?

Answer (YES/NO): NO